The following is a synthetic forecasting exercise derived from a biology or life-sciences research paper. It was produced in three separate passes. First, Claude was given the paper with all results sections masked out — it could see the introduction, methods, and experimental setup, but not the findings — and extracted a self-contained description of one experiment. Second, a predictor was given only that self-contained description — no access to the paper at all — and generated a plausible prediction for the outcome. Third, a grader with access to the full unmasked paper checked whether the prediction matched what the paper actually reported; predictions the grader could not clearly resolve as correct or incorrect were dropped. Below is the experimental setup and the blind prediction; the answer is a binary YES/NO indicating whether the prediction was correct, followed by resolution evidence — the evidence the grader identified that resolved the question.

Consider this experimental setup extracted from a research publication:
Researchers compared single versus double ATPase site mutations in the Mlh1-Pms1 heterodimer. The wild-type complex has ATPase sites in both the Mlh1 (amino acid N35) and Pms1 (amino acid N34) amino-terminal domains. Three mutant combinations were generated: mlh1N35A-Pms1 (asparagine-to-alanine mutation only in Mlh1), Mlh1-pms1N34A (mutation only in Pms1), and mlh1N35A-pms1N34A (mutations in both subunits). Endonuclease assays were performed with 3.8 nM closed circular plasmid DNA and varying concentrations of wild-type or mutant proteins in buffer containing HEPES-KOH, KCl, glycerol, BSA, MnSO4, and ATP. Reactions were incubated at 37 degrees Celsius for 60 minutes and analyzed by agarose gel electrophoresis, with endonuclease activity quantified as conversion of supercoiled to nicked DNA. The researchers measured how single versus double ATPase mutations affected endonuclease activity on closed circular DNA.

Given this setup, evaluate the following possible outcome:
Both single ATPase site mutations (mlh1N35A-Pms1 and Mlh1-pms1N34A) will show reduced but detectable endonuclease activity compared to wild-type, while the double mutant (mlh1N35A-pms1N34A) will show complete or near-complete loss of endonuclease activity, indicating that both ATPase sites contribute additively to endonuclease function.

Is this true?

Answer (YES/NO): NO